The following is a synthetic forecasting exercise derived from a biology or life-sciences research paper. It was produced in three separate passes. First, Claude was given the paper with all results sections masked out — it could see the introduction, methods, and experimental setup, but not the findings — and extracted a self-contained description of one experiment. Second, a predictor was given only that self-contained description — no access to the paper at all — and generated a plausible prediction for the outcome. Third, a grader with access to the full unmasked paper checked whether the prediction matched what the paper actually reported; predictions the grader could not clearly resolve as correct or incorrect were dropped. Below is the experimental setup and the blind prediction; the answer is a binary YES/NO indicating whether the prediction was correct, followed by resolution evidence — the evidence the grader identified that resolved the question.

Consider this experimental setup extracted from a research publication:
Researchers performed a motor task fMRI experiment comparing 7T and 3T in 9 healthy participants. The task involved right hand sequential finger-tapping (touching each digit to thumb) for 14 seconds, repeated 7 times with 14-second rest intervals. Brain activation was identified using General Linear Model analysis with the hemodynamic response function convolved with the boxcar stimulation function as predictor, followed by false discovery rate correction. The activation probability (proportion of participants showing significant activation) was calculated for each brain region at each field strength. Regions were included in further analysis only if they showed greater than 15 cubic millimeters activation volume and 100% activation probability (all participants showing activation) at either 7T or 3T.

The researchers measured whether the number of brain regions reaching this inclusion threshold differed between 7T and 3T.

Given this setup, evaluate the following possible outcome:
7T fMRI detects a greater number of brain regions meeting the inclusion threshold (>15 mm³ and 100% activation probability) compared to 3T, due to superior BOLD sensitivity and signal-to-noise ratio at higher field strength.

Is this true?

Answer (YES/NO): NO